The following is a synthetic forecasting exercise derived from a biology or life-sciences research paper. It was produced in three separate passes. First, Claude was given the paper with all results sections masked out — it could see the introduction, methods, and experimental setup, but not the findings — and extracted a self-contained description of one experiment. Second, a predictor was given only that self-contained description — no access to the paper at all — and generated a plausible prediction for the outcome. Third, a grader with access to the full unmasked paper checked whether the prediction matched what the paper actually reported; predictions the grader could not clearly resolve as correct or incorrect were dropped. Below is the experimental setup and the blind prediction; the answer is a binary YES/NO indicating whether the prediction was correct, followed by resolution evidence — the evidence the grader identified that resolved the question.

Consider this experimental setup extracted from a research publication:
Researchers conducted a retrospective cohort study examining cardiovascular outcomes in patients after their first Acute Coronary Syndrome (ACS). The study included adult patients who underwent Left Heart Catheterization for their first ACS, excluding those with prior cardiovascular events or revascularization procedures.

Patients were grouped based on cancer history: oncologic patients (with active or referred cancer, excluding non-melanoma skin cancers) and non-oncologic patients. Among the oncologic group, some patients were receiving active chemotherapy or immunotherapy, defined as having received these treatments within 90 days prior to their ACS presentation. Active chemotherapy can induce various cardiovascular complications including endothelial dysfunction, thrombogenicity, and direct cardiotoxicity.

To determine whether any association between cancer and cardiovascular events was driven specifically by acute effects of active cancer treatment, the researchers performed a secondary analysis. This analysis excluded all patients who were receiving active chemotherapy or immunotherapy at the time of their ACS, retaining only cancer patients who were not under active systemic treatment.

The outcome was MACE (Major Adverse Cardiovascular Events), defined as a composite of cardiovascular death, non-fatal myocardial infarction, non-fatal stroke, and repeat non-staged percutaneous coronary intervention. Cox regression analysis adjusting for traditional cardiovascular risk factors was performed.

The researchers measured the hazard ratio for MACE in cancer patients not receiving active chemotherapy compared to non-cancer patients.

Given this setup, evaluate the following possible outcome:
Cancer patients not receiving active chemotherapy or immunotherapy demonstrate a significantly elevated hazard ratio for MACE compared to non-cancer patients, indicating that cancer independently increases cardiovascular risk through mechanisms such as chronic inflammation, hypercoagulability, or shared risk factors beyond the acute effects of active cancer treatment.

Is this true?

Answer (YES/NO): NO